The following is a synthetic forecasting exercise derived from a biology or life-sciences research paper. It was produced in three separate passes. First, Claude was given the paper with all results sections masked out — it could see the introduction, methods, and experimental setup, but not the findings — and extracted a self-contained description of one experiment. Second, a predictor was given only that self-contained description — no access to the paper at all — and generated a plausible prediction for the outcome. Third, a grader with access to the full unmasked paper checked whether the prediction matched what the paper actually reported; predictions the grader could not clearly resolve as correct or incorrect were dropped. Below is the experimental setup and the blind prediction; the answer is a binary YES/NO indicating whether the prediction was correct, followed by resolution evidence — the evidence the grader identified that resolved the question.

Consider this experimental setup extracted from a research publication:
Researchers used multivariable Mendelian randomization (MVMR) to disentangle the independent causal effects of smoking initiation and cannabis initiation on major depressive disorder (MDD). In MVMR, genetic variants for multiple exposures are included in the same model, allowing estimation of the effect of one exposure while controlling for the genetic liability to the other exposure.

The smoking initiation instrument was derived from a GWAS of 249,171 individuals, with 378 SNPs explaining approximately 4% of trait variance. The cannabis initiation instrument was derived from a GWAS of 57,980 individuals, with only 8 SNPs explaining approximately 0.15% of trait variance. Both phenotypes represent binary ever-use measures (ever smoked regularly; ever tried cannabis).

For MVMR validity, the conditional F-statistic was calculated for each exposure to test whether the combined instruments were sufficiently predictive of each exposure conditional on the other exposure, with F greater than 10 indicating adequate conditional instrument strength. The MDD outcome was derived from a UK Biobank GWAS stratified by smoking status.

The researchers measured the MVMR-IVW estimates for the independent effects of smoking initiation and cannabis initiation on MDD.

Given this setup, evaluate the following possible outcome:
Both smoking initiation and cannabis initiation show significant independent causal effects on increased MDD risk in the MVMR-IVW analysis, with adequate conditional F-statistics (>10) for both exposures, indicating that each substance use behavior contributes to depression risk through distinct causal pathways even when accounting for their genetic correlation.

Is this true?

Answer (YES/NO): NO